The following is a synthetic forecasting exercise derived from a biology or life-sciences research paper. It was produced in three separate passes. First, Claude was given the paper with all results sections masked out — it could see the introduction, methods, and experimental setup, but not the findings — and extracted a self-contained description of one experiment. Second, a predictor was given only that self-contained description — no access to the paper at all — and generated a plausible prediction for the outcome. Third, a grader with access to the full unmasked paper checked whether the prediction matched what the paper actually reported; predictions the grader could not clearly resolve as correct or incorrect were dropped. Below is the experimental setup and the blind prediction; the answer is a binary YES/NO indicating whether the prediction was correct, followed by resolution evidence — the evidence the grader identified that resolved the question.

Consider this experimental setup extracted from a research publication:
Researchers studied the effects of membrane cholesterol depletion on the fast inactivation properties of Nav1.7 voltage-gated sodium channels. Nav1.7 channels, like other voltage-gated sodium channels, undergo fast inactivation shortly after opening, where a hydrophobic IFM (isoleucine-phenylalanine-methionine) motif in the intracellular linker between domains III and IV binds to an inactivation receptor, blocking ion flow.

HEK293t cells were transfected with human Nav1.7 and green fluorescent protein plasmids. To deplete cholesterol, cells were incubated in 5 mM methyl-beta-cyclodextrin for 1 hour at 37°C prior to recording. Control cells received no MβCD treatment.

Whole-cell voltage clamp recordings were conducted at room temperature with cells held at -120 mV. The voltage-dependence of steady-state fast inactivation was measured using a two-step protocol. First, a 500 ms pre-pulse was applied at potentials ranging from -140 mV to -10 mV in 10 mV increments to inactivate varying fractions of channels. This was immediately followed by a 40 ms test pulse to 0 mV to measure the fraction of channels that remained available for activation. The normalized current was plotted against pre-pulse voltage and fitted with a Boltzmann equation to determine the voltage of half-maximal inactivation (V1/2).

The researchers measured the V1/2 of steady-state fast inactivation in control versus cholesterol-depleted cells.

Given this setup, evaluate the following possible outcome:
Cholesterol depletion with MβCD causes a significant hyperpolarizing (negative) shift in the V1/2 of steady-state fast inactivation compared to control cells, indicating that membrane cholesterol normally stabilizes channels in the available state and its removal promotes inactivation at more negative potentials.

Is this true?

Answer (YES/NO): YES